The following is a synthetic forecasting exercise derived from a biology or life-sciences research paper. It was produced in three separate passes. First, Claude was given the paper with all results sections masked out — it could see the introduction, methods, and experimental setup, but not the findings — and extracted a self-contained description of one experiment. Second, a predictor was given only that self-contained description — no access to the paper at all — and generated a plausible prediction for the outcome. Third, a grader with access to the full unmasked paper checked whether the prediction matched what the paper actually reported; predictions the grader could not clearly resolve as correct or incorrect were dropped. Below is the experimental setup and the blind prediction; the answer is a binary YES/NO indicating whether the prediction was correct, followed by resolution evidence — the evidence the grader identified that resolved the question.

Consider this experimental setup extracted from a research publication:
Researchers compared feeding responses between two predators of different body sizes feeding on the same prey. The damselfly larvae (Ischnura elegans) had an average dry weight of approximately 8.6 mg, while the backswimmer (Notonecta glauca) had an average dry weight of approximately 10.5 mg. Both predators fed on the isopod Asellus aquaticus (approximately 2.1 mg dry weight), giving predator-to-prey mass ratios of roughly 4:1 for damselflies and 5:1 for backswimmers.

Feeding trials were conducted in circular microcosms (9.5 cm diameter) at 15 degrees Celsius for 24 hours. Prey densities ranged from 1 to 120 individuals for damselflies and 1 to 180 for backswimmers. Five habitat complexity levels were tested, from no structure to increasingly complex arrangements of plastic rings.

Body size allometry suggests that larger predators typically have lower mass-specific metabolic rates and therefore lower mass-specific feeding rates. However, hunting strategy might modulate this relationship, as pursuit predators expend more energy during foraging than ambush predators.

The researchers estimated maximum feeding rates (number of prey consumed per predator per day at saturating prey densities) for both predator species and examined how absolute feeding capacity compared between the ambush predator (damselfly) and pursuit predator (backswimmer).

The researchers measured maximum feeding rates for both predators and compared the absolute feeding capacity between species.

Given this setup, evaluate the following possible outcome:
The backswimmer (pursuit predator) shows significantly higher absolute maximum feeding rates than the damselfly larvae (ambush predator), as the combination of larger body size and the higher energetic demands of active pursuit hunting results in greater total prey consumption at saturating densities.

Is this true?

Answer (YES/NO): NO